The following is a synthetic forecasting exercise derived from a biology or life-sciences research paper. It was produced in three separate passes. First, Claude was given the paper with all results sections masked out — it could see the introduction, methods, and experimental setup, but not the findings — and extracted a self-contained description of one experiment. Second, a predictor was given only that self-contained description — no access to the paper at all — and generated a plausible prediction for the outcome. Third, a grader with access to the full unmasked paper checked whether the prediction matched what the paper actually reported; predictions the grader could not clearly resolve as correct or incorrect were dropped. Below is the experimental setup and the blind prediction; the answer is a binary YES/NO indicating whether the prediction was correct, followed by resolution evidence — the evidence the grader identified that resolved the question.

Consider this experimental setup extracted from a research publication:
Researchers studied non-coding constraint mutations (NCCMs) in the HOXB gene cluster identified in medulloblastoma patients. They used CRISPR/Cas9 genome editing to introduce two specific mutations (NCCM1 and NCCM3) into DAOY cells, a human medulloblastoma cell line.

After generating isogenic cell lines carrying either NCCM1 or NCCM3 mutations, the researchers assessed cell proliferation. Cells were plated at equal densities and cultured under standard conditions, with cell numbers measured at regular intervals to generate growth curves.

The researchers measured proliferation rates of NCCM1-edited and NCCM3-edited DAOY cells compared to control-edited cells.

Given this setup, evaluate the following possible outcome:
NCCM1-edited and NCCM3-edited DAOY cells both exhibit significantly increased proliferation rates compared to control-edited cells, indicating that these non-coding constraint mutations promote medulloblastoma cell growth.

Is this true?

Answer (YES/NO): NO